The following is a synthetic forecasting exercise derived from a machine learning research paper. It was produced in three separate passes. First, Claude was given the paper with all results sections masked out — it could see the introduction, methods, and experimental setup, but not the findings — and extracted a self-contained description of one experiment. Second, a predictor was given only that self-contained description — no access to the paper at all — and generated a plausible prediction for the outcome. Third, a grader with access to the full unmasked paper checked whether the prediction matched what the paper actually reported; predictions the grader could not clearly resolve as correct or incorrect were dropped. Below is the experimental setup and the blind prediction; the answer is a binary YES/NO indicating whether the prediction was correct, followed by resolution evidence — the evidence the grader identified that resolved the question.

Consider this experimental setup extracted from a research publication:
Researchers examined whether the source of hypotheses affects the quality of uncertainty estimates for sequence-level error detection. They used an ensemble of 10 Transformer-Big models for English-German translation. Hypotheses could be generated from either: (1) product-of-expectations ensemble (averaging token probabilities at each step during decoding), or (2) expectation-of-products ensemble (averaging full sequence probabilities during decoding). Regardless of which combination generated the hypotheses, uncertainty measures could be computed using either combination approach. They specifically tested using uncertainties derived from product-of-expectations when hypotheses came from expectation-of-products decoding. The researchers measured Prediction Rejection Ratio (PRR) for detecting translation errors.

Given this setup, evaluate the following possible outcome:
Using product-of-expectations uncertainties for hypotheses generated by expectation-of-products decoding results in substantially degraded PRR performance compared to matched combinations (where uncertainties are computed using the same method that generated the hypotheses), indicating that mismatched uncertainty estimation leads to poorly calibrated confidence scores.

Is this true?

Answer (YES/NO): NO